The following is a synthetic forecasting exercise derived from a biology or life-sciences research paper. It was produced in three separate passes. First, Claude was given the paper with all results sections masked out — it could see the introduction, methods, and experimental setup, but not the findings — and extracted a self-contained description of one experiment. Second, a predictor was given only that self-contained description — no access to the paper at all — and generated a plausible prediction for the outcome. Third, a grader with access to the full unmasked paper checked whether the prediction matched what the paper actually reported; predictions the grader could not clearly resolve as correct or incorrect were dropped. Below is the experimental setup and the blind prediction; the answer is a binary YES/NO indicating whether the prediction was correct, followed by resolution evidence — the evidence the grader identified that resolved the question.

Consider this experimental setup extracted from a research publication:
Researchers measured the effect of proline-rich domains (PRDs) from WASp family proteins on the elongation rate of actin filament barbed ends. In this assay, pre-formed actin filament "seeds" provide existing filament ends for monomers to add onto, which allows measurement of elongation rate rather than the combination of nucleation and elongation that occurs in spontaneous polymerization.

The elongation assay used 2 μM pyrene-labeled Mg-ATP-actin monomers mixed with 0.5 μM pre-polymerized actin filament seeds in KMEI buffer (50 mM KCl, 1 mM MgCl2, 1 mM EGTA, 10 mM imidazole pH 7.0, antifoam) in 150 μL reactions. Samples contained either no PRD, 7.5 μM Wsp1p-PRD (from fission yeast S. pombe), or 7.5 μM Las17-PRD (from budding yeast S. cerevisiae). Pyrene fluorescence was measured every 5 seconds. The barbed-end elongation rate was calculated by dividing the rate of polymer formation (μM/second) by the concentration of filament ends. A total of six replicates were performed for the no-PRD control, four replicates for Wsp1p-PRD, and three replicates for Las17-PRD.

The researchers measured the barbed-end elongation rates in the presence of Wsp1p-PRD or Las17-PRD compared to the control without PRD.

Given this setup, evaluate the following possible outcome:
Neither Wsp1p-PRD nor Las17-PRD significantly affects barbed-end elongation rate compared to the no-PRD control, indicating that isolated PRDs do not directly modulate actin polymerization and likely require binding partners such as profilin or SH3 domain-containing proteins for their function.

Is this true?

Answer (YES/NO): NO